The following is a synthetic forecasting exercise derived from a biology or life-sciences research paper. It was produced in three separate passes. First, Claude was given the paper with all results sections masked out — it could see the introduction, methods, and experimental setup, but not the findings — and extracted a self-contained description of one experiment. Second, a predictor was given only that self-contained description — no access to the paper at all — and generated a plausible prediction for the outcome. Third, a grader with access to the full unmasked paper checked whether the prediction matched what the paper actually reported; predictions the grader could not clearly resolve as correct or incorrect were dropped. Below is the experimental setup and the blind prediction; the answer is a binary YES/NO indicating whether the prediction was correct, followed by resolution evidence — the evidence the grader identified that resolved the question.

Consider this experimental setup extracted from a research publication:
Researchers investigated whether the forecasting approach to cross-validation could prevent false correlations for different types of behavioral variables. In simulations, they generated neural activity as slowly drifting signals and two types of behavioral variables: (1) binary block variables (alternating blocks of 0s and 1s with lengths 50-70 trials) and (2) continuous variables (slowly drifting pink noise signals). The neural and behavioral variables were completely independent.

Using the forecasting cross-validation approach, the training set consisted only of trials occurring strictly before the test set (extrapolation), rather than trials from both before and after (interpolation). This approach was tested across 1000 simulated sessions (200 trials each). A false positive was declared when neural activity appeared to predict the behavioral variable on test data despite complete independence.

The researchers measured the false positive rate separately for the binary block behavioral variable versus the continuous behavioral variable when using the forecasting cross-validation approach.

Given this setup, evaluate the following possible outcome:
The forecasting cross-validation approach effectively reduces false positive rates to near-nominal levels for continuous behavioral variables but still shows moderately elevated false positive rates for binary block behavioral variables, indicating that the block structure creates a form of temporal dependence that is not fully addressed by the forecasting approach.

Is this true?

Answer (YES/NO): NO